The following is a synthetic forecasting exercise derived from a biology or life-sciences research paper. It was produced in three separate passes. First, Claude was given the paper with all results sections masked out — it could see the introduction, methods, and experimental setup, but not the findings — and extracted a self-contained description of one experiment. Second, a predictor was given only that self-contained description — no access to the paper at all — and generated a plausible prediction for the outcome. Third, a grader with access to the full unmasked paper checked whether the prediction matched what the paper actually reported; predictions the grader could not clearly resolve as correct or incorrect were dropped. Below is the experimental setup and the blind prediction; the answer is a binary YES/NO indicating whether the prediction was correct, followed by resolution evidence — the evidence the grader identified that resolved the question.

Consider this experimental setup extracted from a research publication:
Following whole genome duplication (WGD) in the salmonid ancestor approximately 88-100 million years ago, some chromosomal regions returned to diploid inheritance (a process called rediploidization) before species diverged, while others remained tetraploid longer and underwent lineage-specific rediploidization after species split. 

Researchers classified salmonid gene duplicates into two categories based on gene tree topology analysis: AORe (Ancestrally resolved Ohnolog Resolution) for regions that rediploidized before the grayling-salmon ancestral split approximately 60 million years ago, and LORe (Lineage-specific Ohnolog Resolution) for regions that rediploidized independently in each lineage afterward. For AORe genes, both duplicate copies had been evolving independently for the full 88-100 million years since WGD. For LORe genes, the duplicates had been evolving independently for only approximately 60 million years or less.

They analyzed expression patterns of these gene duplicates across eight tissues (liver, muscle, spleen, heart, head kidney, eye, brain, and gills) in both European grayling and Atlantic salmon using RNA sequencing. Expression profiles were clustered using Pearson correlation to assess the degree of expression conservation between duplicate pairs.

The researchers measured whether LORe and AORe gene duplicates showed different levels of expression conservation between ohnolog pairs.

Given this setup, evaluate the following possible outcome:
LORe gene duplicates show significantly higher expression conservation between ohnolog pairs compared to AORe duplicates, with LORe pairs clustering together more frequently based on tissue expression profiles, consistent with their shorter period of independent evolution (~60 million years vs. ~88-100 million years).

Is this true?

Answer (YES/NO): YES